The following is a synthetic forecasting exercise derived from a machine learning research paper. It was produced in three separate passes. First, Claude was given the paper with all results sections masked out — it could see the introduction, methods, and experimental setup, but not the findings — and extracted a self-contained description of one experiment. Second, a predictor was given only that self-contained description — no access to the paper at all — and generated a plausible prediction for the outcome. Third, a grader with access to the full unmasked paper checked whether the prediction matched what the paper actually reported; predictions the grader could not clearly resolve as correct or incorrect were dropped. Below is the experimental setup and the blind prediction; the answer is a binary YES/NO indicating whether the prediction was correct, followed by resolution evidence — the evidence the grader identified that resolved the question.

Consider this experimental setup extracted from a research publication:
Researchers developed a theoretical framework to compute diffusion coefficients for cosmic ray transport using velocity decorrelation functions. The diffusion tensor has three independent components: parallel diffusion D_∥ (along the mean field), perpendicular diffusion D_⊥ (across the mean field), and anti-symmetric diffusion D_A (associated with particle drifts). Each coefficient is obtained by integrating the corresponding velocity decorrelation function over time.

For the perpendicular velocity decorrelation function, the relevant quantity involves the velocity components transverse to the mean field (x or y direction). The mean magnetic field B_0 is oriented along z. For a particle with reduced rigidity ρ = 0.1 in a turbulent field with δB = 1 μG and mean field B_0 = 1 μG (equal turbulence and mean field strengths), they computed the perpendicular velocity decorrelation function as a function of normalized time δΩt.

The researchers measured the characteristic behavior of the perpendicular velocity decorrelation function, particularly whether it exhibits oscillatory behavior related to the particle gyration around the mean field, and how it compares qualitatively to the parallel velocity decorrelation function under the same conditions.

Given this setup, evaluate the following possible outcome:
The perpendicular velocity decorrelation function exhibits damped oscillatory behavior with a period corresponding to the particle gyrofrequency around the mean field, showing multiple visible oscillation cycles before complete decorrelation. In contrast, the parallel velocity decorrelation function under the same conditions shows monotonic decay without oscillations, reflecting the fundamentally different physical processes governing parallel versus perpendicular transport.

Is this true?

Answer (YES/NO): NO